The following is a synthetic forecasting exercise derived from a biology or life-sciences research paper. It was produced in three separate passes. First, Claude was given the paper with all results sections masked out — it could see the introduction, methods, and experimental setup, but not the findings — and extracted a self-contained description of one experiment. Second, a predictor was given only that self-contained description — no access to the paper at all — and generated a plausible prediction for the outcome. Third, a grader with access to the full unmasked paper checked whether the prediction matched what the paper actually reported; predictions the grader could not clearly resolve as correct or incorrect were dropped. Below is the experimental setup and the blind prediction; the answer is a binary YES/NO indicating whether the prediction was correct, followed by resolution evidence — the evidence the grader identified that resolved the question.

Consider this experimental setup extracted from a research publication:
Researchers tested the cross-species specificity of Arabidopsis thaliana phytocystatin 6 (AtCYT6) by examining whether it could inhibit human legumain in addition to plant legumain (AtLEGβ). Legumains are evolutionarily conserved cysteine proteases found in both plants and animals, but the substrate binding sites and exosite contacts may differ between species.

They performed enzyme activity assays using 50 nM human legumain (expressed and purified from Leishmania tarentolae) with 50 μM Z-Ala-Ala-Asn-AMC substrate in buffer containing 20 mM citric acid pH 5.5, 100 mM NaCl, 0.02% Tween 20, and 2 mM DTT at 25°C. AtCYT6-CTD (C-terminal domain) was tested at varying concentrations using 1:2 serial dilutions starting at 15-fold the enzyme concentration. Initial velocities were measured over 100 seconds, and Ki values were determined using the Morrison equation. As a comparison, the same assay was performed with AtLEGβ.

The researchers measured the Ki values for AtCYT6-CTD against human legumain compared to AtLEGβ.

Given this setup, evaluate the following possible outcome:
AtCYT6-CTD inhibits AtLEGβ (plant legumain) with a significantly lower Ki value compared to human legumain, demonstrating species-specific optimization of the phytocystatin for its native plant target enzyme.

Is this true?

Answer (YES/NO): YES